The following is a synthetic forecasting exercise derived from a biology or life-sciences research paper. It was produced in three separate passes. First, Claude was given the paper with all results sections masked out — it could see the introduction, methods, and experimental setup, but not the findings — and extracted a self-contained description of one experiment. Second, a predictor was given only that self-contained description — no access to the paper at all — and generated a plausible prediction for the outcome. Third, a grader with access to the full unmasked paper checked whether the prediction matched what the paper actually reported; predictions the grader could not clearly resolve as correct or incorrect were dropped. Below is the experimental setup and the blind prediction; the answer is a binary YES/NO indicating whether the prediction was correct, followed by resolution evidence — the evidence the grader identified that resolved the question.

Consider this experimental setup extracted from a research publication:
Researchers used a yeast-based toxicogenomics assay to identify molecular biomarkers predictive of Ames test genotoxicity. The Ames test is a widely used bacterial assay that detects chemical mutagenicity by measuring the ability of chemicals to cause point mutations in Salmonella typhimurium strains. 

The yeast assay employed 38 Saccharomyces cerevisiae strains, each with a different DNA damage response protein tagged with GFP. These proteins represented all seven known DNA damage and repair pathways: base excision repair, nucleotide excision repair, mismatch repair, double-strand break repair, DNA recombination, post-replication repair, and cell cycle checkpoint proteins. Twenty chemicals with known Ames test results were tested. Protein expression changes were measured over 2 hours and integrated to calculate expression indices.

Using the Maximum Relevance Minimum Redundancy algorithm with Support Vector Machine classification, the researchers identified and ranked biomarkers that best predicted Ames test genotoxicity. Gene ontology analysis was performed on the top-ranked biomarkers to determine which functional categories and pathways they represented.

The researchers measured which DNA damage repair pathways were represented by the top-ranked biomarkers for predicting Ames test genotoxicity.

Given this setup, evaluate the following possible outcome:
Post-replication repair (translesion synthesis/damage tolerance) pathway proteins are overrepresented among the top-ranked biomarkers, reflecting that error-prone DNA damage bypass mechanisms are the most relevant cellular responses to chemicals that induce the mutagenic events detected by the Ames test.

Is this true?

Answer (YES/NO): NO